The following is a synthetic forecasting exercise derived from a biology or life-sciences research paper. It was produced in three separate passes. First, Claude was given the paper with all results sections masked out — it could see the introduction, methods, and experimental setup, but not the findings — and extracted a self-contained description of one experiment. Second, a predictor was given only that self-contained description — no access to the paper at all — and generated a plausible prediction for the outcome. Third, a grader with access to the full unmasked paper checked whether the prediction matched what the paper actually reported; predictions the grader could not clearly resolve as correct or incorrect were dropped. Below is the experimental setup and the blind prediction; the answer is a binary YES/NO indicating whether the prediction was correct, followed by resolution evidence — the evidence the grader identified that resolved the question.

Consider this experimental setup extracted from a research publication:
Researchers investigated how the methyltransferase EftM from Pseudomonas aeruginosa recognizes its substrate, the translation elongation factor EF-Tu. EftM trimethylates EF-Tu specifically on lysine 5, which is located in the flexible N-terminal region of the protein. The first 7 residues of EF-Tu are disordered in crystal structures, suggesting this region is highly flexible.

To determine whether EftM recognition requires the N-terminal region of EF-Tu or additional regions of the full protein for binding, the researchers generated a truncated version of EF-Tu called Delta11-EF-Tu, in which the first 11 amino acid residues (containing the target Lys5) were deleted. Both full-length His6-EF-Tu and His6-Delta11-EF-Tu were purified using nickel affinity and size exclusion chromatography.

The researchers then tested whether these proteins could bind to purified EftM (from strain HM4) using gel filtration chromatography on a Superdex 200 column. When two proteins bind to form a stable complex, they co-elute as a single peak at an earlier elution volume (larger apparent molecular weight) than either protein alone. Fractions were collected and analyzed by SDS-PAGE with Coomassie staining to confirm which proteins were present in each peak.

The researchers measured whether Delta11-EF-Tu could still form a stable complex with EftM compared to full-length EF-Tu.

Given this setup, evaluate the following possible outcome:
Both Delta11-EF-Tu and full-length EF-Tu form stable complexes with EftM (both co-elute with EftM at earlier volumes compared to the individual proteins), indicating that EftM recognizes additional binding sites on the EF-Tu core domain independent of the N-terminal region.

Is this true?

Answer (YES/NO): YES